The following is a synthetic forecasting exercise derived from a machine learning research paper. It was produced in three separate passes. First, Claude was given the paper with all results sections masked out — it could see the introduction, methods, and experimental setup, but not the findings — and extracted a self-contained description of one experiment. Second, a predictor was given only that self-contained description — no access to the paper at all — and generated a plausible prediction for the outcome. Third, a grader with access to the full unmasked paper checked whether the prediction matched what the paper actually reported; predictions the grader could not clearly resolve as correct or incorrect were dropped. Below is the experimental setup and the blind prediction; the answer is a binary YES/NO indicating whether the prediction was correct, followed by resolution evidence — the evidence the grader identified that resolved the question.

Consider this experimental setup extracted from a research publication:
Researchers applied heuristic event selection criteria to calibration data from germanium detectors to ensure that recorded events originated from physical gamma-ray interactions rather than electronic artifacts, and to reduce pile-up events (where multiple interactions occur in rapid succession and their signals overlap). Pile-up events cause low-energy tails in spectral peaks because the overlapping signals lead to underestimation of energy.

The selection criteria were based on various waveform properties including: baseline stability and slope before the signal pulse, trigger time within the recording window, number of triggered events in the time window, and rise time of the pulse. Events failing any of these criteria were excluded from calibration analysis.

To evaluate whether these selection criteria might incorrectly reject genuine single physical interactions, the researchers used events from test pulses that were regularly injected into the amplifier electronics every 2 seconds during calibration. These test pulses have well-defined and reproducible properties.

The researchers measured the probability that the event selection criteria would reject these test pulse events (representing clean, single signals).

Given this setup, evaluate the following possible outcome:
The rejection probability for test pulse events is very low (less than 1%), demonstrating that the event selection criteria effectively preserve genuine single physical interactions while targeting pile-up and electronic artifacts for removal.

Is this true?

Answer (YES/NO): YES